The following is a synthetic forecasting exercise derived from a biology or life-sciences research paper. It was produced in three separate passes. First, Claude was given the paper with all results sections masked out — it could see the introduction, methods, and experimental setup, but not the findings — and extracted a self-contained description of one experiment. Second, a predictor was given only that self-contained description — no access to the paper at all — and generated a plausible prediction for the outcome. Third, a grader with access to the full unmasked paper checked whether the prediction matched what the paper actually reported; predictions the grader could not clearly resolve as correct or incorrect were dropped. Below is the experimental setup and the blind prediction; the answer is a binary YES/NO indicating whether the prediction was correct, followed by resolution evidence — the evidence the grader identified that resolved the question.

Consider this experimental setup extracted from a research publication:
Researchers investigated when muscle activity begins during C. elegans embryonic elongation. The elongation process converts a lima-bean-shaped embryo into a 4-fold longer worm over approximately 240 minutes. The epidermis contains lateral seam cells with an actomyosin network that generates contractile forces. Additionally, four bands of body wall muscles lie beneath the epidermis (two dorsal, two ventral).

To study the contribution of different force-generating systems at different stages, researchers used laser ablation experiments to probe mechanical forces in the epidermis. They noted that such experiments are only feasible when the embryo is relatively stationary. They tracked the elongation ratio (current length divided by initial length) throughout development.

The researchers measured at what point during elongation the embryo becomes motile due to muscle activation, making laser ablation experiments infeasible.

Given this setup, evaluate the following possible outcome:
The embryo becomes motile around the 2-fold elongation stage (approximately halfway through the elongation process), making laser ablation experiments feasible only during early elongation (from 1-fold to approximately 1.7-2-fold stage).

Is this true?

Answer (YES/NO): YES